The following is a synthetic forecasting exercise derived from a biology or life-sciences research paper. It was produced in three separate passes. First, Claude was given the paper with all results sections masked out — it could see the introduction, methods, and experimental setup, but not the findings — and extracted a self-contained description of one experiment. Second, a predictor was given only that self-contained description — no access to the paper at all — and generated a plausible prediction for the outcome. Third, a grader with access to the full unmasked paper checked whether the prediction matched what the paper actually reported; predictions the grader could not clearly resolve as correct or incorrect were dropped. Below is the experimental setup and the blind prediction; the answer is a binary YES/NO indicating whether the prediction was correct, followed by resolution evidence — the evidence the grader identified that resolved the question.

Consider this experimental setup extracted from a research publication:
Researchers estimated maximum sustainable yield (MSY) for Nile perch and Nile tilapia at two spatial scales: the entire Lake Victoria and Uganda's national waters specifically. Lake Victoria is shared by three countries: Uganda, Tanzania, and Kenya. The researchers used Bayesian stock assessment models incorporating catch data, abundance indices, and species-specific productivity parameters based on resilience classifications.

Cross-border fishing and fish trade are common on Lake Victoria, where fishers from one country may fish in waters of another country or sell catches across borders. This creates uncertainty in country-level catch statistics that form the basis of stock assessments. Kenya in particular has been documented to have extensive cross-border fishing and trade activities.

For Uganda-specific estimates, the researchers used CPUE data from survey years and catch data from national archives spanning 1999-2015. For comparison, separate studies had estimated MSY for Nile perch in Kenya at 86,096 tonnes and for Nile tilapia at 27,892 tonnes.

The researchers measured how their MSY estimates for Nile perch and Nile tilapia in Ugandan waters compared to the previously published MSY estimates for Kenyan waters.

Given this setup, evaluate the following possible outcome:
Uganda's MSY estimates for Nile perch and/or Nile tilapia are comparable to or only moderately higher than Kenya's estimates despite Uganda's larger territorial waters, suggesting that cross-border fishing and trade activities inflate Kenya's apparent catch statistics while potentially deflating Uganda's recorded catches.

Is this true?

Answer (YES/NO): NO